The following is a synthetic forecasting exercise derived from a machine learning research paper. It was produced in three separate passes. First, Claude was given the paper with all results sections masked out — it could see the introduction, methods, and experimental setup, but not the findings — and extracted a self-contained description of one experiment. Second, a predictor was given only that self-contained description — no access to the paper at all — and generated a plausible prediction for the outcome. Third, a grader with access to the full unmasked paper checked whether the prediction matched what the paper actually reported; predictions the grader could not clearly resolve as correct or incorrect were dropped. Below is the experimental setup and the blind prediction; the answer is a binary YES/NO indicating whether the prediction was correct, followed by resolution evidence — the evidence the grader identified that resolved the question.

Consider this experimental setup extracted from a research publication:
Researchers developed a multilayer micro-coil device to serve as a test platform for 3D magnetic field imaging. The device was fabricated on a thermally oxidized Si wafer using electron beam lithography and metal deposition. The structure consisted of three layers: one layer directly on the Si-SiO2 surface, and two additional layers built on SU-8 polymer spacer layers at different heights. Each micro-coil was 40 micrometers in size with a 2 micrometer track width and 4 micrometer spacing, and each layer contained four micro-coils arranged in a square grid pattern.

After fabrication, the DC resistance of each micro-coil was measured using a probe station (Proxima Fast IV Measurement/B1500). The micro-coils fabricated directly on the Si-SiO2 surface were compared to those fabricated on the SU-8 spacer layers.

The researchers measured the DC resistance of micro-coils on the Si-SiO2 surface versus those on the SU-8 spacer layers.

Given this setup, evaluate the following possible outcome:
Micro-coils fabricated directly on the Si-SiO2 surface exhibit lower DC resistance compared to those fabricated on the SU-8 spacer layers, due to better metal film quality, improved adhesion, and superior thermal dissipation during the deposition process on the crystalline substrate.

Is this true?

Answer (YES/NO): YES